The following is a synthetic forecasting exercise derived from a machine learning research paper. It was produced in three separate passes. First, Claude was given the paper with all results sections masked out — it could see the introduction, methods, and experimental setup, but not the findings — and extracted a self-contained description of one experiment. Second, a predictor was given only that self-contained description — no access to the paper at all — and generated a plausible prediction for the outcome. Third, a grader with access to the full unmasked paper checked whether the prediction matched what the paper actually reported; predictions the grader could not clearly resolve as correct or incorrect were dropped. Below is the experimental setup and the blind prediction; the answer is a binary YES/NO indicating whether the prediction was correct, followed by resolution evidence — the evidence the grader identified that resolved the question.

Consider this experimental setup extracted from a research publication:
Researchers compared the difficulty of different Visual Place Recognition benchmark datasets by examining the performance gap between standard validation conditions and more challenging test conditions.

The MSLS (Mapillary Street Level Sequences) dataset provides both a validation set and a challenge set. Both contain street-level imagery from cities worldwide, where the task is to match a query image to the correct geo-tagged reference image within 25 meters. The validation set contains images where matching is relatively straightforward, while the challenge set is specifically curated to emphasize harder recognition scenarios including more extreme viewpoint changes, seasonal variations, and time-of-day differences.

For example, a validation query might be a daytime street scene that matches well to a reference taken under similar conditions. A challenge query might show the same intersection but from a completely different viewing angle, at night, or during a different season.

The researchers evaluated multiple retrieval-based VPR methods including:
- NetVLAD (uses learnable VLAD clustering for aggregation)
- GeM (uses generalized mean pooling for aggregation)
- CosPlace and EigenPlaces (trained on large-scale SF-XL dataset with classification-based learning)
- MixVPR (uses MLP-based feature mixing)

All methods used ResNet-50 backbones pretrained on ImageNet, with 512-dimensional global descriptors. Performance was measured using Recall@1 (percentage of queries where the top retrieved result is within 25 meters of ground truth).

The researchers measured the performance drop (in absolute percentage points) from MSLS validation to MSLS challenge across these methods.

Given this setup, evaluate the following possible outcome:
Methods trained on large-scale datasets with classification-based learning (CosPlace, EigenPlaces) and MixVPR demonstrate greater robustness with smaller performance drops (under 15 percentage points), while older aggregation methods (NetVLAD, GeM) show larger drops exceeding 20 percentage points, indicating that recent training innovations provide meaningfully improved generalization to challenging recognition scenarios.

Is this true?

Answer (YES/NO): NO